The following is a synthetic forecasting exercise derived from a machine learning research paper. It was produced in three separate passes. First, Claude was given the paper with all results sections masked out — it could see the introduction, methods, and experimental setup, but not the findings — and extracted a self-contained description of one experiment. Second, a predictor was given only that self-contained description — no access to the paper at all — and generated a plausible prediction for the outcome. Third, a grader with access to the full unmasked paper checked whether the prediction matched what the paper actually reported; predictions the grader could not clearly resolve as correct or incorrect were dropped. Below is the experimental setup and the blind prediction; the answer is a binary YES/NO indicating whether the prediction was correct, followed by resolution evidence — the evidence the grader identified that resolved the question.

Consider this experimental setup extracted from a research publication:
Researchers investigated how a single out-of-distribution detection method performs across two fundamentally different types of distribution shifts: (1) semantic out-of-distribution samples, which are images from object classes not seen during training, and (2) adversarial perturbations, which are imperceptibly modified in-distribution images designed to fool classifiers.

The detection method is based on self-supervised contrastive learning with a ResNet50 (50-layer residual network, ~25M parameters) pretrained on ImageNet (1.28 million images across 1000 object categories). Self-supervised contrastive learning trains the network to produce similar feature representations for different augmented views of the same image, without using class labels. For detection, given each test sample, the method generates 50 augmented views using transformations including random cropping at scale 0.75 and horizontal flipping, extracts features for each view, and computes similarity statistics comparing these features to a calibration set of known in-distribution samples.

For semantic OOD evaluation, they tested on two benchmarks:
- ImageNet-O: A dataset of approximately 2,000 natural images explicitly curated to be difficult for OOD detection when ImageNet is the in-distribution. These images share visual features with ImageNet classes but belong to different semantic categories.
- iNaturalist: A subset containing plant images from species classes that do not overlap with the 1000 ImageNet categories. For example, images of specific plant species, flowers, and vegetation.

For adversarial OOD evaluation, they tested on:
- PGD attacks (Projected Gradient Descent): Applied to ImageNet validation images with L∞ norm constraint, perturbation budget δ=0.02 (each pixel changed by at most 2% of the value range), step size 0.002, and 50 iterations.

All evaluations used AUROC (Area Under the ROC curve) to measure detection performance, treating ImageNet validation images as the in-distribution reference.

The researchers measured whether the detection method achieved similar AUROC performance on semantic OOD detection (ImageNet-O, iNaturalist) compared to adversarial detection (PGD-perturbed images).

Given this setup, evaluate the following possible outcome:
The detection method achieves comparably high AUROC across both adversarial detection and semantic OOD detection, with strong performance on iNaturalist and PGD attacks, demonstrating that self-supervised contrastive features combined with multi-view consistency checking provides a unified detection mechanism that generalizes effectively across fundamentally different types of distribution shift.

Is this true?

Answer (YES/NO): NO